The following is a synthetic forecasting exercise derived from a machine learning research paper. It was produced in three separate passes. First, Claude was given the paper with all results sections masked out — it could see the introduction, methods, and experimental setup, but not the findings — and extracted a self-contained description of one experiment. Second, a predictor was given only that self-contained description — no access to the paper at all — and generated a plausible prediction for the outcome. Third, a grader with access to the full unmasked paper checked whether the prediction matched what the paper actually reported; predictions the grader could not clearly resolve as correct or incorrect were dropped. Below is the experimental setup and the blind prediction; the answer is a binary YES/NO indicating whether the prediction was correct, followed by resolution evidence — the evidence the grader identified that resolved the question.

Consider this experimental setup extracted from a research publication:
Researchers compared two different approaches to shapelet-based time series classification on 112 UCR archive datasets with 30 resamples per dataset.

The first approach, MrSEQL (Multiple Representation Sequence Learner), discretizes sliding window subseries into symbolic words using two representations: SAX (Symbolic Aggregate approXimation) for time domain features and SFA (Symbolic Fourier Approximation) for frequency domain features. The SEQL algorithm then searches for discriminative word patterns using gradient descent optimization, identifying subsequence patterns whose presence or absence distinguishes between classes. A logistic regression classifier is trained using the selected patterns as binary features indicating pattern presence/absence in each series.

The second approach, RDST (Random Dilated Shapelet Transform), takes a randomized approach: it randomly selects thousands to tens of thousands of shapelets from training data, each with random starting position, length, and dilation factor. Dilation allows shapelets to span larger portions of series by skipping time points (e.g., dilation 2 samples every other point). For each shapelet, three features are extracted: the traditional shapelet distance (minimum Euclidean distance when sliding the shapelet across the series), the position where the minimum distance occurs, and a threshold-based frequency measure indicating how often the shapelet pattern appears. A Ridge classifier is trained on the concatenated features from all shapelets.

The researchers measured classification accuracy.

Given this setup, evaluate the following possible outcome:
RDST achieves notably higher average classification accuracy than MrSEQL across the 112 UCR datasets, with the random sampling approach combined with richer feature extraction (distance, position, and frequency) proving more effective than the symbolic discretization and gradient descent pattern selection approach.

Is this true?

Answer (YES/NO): YES